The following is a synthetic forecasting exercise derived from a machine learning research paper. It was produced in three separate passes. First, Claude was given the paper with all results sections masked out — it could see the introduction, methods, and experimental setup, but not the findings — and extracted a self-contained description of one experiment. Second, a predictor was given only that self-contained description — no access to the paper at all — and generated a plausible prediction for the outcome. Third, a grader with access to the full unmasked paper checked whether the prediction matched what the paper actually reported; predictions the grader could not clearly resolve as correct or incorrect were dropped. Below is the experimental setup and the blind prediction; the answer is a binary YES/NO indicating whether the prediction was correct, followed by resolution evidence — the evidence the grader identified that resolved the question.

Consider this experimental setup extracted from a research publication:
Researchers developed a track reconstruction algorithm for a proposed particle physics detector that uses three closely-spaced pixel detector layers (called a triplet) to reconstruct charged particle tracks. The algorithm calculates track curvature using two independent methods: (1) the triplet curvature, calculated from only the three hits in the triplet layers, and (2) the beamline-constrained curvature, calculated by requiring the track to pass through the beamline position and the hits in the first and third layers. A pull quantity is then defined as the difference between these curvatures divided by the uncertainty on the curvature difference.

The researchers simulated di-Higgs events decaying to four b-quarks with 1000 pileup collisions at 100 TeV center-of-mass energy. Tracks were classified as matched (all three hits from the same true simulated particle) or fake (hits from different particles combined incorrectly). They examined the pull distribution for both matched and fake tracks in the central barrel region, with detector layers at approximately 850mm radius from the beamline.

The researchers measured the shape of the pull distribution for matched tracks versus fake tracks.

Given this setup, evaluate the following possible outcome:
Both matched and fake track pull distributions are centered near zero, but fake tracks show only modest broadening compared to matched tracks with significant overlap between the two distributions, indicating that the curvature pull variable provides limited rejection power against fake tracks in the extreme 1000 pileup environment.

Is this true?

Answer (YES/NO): NO